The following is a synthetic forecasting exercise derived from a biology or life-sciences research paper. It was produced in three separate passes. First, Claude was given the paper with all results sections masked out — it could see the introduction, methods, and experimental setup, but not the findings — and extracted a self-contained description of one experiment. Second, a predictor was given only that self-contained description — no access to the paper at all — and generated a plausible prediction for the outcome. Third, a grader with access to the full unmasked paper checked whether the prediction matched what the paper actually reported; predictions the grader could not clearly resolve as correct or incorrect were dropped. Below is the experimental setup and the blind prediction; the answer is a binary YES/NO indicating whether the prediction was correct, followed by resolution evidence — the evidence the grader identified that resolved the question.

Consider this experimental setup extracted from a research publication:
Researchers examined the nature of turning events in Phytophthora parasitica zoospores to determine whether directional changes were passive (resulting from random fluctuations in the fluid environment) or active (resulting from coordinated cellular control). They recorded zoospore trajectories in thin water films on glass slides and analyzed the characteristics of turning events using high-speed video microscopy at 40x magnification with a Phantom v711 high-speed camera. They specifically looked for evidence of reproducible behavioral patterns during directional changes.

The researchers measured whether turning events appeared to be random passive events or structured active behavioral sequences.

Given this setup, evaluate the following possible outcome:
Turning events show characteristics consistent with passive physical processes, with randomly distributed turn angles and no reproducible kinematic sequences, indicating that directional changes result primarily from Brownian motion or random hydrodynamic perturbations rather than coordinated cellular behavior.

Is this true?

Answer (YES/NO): NO